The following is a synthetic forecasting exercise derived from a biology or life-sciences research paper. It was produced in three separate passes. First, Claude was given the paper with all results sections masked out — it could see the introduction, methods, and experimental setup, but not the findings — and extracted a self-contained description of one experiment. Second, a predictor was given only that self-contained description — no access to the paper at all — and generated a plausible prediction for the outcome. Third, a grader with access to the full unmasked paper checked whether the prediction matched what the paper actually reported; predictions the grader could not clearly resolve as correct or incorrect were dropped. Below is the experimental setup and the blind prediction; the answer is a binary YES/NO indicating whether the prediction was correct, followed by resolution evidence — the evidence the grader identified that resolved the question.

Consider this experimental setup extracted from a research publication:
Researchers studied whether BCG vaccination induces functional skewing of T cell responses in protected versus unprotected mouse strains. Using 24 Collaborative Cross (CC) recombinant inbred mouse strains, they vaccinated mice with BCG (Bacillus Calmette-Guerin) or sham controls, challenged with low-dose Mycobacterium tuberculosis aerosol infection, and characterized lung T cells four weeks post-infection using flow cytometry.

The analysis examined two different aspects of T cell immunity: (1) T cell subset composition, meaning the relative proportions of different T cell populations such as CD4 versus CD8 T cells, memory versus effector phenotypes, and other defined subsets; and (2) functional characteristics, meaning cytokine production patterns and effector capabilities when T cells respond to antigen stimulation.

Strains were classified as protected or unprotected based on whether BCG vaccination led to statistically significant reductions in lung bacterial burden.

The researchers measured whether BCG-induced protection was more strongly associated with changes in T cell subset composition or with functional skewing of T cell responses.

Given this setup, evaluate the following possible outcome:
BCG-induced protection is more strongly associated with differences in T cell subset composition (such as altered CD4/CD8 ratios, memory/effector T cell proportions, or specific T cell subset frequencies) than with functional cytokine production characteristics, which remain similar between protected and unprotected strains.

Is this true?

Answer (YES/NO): NO